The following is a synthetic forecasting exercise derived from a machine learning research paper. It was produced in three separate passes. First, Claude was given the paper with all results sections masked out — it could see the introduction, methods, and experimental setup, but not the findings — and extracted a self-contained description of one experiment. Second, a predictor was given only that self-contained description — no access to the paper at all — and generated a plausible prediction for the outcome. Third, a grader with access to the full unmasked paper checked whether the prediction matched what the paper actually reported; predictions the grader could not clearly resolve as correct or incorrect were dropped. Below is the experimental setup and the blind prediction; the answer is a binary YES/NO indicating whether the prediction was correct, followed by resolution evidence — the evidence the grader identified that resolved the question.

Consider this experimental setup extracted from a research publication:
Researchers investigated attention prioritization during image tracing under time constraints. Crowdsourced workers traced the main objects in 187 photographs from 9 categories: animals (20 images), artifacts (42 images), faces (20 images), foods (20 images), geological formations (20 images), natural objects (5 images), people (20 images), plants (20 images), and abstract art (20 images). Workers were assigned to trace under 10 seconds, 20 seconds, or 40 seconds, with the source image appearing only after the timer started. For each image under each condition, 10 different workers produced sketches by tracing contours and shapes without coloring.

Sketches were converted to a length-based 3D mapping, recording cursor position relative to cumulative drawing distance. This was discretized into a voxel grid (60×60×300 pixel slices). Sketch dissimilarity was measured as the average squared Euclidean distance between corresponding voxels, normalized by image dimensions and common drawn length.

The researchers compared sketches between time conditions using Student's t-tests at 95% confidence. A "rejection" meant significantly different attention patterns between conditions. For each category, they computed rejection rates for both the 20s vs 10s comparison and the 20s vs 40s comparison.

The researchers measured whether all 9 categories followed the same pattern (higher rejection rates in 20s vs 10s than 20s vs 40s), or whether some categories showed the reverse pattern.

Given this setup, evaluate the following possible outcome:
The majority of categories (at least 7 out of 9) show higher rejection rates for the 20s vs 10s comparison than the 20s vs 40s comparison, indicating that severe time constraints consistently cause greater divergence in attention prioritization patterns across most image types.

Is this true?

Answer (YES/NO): YES